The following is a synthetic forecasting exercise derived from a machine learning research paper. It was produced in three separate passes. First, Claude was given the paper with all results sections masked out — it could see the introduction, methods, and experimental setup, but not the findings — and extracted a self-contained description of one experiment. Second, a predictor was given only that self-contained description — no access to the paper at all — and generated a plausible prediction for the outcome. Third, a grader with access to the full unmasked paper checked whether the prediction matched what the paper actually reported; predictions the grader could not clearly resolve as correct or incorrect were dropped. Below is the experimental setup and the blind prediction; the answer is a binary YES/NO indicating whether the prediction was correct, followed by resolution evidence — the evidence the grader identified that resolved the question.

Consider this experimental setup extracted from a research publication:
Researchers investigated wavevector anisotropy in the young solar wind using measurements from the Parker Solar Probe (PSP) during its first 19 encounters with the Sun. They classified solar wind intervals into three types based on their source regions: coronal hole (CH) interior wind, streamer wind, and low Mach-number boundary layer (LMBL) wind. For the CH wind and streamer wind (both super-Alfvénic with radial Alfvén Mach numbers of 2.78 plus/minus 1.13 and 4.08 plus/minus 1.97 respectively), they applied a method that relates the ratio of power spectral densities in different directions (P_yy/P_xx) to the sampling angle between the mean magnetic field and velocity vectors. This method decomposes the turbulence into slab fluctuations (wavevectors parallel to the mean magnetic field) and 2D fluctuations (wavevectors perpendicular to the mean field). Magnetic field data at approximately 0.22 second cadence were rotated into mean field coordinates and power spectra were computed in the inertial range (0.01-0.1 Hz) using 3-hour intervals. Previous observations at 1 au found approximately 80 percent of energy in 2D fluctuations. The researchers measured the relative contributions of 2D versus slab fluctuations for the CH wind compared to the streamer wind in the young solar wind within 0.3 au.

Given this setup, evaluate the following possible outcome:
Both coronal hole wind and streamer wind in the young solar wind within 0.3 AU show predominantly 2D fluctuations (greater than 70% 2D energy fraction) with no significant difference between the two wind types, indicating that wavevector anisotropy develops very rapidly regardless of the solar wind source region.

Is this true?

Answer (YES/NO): NO